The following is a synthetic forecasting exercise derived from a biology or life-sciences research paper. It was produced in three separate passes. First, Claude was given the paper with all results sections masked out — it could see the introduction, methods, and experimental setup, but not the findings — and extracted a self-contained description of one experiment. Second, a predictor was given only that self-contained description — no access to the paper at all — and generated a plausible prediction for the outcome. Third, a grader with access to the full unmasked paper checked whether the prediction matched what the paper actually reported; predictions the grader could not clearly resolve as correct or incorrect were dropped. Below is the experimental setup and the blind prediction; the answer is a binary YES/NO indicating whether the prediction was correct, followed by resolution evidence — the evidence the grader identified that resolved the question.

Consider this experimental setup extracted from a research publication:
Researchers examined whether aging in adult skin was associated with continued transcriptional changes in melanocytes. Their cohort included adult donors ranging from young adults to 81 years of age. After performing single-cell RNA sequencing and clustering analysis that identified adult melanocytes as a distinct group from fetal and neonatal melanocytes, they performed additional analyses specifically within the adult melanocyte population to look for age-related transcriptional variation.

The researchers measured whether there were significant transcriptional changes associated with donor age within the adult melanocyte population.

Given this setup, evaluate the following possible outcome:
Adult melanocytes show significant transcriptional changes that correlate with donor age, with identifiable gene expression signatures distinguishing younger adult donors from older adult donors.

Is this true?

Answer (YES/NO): NO